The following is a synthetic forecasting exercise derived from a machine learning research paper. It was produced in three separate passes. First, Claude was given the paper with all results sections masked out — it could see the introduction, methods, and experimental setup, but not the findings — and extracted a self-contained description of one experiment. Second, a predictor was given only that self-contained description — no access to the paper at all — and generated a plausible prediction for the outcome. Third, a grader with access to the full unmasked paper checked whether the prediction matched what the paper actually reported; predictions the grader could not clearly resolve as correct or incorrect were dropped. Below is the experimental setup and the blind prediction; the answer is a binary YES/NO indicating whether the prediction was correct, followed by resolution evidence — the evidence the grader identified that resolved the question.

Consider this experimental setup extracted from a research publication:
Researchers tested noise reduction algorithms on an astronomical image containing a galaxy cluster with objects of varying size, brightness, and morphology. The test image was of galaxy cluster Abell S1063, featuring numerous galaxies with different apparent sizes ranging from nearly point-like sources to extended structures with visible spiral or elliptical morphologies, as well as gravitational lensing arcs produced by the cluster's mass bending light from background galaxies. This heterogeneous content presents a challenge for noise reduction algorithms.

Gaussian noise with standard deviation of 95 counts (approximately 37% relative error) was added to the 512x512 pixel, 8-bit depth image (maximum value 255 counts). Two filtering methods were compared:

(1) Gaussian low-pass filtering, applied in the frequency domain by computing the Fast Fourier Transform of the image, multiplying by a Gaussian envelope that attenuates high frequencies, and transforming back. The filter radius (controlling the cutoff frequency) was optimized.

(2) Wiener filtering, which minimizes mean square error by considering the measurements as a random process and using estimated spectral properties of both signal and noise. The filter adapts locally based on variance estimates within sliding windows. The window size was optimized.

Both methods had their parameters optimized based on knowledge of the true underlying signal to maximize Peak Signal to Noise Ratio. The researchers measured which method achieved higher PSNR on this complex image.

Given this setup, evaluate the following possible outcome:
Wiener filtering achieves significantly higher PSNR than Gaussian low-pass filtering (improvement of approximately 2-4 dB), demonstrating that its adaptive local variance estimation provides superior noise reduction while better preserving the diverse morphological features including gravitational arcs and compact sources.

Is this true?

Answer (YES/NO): NO